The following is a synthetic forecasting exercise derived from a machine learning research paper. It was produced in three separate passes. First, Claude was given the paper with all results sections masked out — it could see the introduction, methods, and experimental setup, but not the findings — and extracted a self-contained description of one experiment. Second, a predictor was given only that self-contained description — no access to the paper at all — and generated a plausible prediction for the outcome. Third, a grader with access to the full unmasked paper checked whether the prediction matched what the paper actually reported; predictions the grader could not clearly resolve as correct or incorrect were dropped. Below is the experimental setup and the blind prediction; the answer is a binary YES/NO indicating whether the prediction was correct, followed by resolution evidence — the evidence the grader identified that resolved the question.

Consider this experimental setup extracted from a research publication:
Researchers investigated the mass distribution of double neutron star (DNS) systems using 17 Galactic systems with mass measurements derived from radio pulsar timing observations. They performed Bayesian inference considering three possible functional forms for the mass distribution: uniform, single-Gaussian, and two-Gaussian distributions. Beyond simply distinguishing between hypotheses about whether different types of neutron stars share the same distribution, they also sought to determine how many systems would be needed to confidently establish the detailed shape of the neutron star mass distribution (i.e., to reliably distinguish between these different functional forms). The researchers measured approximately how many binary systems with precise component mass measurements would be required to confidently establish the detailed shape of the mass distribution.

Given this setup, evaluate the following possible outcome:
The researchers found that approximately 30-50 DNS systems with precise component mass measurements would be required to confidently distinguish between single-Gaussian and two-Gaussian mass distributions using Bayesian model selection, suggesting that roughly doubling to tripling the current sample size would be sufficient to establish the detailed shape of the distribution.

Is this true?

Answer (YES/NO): NO